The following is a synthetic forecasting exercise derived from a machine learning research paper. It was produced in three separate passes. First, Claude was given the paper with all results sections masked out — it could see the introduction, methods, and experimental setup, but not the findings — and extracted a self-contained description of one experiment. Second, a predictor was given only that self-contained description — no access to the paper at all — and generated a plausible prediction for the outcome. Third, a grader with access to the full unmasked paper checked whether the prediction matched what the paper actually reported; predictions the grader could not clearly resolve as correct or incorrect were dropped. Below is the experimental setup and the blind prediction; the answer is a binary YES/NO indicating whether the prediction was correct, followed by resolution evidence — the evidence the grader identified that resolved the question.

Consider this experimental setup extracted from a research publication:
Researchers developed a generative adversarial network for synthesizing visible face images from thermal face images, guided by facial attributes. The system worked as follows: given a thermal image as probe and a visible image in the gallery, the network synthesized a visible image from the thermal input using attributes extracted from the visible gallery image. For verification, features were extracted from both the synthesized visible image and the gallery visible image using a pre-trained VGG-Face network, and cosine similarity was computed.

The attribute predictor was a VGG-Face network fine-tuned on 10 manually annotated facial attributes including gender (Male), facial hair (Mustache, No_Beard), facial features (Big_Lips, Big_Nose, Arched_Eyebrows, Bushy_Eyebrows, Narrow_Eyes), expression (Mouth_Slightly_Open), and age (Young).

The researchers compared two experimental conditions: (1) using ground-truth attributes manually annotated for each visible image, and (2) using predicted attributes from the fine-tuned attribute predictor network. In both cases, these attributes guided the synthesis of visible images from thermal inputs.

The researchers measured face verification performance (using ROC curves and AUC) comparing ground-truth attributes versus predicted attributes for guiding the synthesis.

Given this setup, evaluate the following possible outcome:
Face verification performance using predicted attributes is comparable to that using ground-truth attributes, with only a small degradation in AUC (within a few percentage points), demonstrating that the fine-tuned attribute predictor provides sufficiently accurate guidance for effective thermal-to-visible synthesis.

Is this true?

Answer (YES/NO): YES